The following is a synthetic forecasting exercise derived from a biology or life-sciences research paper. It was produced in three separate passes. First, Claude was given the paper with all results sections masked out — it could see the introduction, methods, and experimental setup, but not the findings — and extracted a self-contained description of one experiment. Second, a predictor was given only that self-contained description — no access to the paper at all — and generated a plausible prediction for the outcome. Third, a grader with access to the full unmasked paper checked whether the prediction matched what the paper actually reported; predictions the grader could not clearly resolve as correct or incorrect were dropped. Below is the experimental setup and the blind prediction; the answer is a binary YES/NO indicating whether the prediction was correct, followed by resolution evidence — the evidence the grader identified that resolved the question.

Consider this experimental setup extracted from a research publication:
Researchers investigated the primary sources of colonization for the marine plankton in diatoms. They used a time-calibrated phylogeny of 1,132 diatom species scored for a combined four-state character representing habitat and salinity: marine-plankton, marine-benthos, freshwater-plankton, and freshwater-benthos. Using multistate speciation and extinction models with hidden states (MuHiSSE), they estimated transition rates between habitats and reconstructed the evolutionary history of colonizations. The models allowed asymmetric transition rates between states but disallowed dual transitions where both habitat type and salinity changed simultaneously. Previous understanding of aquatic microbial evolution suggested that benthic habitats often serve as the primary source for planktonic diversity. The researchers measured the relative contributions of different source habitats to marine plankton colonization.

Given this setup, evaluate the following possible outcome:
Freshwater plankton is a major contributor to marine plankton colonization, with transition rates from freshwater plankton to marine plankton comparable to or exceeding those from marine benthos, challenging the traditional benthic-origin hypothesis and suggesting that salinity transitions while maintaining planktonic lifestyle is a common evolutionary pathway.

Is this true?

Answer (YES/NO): NO